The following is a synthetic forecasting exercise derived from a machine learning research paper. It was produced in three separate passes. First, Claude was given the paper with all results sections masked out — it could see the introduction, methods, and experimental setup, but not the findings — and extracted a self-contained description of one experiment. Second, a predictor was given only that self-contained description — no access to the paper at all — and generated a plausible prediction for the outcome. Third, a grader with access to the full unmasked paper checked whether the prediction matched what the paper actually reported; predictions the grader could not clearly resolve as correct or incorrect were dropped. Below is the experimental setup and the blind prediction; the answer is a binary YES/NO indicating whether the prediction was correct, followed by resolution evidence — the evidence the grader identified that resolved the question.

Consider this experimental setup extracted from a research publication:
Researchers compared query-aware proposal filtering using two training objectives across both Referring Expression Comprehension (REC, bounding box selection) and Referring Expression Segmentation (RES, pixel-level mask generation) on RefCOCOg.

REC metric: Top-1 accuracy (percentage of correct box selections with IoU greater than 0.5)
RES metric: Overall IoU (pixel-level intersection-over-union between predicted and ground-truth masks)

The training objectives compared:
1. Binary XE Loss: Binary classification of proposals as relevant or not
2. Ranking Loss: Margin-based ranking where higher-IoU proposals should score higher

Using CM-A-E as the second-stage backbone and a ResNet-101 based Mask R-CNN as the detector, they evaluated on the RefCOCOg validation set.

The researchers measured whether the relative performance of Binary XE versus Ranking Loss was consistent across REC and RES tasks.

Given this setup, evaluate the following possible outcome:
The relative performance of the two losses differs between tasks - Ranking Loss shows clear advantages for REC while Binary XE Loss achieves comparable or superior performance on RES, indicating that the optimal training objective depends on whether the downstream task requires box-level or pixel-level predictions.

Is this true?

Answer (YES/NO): NO